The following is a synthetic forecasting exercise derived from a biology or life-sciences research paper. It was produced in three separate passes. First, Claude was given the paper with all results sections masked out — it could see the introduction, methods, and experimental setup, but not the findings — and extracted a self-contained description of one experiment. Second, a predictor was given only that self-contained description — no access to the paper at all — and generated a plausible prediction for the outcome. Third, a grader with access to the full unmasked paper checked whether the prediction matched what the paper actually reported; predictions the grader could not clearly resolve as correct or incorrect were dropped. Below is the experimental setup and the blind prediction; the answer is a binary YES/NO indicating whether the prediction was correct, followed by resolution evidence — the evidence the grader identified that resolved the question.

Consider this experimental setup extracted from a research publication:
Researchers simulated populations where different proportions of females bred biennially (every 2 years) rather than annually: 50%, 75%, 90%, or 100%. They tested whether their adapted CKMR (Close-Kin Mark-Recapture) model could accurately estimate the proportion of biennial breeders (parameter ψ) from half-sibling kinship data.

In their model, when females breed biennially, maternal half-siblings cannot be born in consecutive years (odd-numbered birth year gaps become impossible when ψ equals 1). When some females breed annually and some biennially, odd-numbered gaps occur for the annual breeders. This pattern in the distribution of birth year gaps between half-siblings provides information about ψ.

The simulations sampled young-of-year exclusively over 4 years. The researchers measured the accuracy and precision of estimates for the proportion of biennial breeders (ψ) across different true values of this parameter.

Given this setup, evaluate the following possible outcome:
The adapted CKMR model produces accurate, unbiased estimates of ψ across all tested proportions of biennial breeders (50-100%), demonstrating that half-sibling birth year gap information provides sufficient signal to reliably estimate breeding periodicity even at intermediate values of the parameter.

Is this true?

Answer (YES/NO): NO